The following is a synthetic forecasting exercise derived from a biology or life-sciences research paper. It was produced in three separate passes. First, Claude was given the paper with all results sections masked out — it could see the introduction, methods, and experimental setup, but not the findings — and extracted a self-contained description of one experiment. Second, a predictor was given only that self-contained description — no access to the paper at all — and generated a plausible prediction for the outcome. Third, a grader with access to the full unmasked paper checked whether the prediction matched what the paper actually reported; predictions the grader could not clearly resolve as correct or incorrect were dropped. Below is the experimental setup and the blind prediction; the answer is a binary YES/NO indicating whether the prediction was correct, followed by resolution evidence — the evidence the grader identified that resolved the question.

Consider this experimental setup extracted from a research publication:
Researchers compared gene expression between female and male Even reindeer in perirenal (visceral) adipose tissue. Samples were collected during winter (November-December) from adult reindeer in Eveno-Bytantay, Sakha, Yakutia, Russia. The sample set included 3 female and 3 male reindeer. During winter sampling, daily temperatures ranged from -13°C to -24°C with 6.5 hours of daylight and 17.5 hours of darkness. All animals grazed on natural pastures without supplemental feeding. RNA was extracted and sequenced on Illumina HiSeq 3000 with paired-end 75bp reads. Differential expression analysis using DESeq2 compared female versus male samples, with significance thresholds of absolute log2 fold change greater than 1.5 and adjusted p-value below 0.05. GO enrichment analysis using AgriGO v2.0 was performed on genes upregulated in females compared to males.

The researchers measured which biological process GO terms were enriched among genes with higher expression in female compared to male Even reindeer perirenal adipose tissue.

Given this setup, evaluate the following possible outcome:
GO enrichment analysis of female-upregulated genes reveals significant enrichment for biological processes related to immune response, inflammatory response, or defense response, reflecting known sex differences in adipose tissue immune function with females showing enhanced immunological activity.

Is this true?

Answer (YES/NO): NO